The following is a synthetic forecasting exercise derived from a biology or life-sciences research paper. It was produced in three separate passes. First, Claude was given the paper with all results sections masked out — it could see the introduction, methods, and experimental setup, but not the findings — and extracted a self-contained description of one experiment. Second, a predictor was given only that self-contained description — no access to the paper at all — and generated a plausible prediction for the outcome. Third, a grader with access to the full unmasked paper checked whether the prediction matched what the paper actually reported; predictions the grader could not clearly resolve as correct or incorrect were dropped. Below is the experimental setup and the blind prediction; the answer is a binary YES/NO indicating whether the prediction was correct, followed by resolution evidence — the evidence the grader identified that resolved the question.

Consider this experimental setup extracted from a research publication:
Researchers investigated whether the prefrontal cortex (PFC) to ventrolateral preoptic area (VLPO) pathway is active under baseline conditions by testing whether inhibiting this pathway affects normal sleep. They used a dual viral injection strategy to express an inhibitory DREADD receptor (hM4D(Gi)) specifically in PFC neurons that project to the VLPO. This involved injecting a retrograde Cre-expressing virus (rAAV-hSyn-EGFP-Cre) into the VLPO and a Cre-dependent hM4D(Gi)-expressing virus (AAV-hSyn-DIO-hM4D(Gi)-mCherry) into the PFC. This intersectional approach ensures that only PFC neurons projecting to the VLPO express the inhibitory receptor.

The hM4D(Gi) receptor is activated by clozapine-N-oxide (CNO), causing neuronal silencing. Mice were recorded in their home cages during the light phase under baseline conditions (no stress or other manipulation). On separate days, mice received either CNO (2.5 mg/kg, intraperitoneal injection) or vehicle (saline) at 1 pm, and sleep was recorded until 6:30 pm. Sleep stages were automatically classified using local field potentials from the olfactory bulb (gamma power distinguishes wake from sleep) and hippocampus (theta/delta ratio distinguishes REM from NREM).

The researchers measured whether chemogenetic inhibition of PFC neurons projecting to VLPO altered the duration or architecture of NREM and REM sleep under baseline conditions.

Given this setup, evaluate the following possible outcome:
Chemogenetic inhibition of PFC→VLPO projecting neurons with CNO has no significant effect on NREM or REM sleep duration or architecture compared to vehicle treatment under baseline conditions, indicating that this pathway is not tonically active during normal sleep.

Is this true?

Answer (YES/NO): YES